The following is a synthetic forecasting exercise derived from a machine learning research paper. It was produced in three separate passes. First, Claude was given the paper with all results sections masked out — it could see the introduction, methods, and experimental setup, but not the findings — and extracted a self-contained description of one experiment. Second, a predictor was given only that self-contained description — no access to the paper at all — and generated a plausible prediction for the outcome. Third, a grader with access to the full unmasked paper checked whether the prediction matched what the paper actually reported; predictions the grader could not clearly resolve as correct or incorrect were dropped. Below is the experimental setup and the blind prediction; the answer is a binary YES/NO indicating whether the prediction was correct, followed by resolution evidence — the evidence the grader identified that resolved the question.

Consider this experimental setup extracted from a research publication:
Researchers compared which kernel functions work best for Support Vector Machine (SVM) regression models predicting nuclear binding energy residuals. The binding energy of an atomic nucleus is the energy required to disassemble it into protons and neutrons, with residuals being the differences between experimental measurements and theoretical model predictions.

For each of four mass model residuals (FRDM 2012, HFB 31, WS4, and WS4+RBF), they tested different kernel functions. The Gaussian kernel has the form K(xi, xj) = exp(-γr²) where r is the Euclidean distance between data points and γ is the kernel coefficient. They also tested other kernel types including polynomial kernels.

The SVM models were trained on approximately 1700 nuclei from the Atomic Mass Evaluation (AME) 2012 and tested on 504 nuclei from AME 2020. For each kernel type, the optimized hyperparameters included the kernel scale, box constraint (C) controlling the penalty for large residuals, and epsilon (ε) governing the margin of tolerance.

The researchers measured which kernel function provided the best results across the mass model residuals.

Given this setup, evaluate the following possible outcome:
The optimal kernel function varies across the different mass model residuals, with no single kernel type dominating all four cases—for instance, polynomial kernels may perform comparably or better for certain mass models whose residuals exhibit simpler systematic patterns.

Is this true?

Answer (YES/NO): NO